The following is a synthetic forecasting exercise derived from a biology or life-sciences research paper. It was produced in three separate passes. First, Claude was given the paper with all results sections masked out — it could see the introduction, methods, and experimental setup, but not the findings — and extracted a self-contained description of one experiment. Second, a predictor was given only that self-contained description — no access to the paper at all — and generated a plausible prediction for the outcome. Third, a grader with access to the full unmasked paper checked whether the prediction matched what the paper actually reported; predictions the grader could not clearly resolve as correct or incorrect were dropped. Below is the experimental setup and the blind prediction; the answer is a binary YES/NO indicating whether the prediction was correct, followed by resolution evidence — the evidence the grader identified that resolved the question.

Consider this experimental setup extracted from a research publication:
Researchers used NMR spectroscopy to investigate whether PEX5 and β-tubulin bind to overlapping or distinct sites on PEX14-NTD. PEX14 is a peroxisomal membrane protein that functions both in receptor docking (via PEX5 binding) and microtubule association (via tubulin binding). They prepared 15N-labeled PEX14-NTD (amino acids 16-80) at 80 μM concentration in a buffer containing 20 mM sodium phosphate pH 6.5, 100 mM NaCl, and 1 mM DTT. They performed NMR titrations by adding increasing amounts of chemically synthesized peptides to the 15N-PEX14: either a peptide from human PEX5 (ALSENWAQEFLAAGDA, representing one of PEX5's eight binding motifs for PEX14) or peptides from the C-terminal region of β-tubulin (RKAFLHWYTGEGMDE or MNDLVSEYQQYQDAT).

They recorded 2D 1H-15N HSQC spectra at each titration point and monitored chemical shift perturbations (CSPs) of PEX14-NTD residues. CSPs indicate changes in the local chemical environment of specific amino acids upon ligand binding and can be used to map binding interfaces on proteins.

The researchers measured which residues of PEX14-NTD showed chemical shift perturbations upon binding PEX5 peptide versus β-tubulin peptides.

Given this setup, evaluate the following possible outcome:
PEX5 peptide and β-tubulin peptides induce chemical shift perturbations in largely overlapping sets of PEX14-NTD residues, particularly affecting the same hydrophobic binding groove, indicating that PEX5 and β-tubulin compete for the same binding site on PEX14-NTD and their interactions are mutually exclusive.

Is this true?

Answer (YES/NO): YES